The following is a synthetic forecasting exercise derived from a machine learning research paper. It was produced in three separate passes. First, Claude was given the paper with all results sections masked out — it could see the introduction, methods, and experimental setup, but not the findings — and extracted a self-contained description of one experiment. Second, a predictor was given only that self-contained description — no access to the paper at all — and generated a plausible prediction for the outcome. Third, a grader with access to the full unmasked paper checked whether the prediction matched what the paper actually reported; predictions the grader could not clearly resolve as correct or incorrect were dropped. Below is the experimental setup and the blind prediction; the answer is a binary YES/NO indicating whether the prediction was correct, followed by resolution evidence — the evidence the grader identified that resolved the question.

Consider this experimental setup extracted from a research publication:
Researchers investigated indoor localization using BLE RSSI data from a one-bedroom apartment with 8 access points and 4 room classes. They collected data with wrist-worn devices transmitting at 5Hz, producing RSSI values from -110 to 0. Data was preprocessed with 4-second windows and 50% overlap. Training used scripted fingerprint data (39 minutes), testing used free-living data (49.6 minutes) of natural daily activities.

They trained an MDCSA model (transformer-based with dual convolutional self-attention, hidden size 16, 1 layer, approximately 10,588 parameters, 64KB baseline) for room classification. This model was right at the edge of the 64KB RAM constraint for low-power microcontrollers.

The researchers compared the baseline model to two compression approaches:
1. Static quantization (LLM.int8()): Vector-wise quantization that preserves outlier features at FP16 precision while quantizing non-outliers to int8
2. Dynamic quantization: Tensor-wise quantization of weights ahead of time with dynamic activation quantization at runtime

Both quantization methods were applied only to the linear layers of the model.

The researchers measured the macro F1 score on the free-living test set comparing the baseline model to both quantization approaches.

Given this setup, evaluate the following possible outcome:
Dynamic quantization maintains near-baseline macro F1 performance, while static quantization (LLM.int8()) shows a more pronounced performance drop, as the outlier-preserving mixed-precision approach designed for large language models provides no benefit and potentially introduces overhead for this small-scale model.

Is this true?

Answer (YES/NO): NO